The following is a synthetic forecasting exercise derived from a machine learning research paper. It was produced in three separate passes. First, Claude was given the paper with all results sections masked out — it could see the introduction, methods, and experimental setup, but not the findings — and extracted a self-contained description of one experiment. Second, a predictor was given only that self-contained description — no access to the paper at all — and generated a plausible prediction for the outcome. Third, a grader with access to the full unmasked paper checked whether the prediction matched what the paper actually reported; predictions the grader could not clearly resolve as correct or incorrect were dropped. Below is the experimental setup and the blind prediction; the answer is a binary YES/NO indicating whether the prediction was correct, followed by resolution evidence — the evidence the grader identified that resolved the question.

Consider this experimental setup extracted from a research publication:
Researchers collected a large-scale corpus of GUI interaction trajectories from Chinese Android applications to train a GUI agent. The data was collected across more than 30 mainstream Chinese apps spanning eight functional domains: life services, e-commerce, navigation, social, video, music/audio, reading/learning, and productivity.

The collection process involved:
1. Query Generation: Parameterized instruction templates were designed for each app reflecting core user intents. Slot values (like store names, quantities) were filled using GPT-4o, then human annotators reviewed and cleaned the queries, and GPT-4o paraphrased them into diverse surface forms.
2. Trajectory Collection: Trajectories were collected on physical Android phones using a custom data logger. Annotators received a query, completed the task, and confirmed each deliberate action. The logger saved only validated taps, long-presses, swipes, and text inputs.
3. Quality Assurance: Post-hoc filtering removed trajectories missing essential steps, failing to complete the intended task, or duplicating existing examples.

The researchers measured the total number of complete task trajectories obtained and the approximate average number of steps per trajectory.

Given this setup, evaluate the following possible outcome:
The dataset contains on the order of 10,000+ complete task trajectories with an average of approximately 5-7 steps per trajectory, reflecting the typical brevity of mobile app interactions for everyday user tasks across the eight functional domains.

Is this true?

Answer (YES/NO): NO